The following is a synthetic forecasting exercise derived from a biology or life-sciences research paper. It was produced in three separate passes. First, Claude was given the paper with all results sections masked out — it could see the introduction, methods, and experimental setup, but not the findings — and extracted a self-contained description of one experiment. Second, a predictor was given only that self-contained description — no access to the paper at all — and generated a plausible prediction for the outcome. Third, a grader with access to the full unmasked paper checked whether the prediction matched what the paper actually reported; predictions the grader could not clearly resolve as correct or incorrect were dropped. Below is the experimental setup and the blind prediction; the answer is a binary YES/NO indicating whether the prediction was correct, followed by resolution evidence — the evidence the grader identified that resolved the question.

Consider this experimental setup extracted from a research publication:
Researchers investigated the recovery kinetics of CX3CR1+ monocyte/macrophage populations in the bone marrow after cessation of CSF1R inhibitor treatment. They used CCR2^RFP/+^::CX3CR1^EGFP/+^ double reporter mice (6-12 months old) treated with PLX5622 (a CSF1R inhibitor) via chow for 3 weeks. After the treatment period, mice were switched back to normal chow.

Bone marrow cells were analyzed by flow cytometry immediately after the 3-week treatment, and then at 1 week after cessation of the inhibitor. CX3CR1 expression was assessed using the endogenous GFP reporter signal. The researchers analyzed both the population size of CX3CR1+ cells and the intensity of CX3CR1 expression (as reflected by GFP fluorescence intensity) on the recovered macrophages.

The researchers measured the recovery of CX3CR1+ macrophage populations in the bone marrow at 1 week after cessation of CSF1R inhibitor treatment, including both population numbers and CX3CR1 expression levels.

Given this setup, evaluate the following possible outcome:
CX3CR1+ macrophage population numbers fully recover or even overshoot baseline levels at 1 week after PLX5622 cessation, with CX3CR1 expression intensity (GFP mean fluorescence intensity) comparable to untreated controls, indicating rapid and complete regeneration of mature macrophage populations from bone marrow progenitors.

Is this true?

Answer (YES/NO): NO